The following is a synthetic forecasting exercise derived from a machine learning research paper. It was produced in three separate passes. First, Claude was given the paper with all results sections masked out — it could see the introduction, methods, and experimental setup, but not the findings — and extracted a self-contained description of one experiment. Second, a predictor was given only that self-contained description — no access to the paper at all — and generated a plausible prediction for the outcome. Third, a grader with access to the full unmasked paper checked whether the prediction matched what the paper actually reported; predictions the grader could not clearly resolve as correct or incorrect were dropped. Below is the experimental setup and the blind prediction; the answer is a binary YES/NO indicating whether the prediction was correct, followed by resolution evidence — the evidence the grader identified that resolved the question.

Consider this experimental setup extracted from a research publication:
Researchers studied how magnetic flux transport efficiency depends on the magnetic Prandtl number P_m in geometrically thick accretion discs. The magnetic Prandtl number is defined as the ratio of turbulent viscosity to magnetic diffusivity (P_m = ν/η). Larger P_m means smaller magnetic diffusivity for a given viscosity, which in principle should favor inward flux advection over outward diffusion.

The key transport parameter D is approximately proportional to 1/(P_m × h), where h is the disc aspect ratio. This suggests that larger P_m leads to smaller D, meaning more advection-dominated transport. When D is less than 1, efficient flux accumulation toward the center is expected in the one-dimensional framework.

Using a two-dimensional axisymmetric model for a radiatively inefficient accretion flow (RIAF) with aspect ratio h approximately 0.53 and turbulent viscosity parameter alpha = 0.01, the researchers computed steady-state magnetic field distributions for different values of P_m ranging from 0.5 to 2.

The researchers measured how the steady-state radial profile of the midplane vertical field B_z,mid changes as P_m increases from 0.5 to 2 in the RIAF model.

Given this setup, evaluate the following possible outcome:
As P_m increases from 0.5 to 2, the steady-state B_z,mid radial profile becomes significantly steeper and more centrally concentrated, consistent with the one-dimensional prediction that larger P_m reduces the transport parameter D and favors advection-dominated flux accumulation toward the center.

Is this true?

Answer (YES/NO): YES